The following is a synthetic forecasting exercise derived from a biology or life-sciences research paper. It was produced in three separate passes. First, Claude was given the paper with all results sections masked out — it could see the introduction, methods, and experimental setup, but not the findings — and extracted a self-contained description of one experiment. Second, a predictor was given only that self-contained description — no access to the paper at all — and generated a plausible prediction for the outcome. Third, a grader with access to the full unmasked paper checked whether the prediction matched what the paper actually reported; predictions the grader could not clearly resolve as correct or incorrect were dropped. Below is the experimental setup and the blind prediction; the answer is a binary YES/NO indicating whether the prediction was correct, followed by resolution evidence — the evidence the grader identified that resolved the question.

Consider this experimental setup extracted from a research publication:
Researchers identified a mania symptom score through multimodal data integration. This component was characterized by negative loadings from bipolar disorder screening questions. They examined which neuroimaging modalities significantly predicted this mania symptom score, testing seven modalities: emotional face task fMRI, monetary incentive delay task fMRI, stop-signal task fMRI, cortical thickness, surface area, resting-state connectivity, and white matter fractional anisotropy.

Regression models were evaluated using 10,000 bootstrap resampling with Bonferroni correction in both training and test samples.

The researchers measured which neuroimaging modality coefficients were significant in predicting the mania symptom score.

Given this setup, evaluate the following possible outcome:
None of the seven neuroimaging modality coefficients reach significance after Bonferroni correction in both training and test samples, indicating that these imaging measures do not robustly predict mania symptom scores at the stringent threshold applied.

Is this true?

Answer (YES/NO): NO